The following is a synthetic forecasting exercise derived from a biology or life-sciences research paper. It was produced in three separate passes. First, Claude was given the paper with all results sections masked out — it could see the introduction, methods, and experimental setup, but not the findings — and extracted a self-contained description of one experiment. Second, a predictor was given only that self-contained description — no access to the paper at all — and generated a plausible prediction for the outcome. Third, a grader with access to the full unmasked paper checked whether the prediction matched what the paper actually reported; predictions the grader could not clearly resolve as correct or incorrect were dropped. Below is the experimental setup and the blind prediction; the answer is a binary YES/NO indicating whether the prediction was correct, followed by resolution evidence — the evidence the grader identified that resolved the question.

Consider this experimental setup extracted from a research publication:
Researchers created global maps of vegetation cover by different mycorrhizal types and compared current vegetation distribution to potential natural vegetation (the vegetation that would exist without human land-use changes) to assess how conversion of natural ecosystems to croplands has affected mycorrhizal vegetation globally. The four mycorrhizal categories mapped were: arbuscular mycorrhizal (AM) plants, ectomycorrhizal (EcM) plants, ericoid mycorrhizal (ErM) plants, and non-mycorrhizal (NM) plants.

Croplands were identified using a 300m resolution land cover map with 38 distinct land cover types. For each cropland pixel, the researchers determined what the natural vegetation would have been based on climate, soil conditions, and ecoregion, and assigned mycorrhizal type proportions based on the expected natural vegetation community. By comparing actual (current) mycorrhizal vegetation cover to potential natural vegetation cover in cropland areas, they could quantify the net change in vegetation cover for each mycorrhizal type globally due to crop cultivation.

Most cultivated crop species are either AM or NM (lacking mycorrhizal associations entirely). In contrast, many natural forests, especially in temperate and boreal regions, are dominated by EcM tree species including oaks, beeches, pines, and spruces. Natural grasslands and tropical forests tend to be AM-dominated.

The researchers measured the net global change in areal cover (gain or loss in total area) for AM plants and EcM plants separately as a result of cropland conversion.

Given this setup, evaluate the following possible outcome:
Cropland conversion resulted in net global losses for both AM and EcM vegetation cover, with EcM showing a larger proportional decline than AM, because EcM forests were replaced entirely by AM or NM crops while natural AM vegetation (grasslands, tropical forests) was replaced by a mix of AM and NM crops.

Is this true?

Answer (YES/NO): YES